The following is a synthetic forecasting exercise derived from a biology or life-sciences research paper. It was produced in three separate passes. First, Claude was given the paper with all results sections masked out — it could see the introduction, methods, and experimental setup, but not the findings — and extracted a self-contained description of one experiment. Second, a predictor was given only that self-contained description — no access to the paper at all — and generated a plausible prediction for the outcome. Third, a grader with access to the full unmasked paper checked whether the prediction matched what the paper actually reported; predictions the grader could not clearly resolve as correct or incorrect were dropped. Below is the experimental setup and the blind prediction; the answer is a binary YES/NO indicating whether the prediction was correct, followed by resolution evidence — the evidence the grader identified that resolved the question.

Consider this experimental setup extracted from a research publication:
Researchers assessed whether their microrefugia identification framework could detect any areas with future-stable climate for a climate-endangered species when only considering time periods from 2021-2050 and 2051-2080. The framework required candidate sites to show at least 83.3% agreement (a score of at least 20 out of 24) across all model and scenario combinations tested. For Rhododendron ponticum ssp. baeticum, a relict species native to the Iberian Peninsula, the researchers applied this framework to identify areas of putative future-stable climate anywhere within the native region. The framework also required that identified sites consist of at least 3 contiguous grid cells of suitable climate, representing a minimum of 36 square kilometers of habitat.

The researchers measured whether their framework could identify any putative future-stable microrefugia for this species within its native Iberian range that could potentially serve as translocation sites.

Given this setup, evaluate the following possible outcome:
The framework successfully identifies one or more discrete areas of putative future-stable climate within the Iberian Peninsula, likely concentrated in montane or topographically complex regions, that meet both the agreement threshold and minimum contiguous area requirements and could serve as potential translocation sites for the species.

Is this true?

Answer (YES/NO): NO